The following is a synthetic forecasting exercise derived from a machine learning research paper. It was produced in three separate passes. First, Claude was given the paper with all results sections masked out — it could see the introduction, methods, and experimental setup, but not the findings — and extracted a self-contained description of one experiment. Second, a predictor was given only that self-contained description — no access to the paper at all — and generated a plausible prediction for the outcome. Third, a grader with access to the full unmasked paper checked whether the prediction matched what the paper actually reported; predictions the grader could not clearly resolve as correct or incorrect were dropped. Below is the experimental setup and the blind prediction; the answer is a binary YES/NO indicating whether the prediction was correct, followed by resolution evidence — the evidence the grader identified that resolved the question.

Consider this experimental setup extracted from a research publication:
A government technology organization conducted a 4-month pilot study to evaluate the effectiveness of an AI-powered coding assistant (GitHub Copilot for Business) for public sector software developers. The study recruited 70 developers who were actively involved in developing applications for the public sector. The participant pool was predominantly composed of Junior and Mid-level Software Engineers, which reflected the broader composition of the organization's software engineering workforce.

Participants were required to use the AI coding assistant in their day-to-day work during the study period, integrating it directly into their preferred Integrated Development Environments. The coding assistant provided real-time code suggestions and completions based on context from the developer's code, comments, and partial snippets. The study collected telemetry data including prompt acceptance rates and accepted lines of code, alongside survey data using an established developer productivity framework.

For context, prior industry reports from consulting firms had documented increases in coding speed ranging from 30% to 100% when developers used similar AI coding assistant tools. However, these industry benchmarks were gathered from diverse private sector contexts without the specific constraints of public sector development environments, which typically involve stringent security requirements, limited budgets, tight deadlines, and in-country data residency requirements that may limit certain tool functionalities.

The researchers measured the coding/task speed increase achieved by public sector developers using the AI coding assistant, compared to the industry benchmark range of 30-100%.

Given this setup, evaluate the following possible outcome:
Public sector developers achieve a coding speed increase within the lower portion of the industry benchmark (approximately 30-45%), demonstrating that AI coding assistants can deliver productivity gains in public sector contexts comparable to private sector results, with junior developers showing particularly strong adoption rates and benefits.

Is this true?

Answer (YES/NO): NO